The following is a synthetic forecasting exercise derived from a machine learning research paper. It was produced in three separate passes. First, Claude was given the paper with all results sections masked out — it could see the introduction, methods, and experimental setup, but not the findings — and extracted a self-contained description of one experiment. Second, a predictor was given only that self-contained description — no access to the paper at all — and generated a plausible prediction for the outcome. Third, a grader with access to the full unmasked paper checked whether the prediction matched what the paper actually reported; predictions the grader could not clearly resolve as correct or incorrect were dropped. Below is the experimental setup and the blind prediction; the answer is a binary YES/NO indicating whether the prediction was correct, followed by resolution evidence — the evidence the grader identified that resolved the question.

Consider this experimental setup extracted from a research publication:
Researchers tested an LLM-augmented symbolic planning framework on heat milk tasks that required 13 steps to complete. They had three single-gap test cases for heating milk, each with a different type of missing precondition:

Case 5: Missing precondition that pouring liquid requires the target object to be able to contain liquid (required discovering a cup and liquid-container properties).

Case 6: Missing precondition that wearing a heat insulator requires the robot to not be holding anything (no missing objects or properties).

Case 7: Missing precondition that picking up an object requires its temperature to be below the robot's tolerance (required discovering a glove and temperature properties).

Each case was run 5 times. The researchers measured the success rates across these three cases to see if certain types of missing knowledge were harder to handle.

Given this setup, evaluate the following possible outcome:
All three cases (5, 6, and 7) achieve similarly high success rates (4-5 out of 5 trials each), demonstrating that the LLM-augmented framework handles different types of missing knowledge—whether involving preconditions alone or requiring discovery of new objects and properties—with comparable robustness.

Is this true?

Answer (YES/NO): YES